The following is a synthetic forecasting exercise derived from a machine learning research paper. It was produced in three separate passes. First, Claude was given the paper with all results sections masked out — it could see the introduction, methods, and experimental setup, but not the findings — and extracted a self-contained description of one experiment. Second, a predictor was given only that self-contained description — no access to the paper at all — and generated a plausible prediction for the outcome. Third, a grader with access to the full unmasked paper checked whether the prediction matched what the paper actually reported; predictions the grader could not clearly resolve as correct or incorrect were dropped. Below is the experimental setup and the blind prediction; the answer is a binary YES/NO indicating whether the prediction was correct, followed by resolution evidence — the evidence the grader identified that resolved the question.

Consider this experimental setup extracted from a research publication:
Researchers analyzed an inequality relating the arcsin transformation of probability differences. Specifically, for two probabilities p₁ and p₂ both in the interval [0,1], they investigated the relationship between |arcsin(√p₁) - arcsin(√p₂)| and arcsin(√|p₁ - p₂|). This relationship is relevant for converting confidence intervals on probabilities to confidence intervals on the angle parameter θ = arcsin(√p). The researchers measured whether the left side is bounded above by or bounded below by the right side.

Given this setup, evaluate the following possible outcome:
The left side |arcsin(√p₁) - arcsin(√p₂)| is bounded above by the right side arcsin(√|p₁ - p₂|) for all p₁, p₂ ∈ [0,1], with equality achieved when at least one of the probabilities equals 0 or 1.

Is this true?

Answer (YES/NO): YES